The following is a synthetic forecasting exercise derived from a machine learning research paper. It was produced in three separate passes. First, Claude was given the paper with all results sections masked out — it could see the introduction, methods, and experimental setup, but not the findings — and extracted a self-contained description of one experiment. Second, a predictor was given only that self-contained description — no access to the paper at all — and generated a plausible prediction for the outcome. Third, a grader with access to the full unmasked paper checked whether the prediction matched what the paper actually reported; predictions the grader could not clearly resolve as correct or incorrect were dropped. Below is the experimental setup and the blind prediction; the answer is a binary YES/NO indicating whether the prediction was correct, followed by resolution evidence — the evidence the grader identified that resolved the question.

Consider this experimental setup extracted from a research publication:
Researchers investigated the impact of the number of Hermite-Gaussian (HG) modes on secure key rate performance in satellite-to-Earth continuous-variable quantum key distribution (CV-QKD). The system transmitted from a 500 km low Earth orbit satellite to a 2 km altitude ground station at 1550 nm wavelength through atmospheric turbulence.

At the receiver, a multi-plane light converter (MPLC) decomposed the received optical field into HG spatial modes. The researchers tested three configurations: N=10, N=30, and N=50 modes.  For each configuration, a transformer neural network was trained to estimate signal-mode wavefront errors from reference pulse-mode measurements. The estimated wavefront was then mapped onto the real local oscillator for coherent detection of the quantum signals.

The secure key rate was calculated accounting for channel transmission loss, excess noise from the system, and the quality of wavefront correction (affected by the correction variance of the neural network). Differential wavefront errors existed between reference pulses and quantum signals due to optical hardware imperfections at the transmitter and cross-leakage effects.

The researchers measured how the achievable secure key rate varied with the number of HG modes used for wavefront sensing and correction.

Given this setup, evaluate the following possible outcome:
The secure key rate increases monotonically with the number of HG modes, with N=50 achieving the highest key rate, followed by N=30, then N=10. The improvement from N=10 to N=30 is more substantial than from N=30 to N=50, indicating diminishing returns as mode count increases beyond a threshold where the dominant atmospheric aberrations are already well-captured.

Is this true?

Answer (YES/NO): YES